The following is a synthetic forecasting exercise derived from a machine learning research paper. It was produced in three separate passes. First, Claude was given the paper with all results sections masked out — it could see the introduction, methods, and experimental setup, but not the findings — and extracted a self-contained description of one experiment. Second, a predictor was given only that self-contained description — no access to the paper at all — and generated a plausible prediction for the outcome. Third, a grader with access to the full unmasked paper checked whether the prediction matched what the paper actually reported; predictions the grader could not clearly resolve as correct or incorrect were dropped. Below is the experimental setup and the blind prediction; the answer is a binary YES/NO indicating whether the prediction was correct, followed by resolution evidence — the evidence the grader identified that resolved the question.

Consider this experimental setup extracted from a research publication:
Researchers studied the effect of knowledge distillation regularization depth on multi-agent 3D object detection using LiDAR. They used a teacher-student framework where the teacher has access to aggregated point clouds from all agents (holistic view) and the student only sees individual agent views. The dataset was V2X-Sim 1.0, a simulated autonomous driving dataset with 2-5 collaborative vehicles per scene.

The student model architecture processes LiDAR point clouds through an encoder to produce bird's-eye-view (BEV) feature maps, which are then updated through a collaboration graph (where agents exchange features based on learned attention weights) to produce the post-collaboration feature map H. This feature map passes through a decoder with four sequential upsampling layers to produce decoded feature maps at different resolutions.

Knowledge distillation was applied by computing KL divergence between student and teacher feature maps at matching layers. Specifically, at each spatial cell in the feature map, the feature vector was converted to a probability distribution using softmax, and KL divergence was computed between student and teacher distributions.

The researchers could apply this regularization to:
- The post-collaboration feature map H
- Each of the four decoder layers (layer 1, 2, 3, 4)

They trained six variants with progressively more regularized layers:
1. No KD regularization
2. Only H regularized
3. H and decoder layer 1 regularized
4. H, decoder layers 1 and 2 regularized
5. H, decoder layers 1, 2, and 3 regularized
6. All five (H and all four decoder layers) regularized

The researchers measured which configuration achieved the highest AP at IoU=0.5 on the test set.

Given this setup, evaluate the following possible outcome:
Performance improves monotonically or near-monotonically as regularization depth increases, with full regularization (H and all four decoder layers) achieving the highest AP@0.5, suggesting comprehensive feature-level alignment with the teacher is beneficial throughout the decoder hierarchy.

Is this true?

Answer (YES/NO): NO